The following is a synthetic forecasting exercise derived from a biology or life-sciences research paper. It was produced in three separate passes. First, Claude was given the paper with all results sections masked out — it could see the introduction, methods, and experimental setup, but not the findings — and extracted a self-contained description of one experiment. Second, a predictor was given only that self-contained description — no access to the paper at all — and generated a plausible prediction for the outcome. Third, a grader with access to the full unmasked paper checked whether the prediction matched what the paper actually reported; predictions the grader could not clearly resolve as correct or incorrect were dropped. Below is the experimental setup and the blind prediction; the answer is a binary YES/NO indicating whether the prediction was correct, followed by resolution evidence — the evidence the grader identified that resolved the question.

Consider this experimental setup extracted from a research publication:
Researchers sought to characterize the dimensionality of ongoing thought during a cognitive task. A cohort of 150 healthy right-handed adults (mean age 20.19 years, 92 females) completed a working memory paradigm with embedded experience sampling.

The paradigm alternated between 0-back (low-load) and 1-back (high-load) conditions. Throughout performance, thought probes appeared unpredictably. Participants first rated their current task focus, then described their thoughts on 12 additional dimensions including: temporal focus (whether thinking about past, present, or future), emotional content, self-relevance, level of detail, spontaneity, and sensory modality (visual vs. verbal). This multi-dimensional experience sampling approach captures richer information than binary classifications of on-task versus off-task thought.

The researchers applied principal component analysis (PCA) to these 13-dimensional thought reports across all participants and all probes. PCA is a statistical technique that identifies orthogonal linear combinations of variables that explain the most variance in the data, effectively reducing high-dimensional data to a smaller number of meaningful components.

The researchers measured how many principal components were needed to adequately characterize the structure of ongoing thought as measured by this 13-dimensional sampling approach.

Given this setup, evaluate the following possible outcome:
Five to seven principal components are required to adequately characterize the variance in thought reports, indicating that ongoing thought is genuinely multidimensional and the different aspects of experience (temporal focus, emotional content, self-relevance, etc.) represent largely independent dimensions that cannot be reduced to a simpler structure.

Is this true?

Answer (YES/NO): NO